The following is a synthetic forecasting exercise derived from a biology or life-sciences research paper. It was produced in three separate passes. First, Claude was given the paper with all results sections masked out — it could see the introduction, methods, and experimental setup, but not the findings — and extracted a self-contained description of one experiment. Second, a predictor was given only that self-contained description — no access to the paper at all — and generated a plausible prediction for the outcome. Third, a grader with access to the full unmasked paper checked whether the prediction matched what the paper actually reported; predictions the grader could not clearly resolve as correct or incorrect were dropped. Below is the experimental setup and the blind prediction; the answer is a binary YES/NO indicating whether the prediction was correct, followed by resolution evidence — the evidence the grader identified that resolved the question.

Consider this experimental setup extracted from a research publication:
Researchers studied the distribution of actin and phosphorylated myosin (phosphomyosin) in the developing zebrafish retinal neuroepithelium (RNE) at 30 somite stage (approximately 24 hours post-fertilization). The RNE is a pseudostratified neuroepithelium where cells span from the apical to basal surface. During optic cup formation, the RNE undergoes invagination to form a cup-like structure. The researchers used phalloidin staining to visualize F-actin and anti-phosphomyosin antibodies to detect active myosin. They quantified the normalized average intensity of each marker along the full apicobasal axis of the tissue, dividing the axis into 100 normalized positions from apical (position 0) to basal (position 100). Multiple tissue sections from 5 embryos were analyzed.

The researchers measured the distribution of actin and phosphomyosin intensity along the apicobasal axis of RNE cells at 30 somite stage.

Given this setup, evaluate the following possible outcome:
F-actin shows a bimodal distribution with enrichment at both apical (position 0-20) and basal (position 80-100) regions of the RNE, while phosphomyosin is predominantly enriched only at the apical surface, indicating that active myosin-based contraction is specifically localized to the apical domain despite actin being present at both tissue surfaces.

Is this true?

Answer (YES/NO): NO